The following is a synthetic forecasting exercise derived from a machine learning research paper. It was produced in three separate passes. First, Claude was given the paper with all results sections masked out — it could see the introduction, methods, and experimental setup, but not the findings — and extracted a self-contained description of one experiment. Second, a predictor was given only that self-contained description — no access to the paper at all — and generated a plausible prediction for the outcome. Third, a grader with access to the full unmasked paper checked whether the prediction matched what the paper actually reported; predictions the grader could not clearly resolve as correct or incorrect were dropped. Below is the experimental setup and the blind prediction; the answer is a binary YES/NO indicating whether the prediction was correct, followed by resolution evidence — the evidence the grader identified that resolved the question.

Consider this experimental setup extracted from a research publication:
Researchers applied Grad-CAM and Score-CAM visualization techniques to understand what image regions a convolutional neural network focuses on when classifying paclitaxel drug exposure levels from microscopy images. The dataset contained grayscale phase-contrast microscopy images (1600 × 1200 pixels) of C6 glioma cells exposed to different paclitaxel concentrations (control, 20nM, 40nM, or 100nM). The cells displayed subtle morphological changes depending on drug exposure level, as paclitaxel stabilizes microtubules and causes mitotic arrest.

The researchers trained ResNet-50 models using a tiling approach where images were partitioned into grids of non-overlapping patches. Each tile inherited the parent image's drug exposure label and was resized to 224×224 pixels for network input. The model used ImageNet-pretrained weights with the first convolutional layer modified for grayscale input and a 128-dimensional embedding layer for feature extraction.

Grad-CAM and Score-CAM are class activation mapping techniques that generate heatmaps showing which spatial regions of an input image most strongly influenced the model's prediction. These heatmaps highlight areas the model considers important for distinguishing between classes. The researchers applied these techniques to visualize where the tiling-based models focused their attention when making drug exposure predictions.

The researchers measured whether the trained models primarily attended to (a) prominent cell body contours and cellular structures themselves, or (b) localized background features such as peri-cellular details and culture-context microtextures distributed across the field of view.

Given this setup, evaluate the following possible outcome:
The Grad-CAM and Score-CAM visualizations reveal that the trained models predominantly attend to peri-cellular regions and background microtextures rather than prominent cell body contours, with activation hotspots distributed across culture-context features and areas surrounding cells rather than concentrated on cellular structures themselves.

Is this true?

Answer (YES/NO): YES